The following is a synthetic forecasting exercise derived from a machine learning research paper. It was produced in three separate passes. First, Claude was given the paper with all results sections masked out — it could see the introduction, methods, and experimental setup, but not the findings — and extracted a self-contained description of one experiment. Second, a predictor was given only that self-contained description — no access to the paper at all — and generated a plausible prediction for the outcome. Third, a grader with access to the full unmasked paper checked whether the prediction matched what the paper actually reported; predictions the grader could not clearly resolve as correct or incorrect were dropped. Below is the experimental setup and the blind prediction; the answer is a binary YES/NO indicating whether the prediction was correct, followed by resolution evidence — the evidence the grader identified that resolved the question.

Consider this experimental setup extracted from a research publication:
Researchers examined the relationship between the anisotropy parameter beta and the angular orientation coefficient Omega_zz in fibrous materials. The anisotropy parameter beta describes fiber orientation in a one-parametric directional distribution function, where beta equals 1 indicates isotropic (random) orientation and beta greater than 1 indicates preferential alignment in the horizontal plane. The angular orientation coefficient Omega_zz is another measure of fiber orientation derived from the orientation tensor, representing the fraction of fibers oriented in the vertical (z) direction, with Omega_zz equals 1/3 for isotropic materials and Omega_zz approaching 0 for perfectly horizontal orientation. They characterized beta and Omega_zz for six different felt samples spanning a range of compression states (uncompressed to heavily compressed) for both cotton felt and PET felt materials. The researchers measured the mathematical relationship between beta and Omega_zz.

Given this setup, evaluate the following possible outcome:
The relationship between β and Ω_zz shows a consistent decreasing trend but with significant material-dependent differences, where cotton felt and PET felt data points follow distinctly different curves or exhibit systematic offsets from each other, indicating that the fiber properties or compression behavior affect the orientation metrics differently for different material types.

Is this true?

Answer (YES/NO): NO